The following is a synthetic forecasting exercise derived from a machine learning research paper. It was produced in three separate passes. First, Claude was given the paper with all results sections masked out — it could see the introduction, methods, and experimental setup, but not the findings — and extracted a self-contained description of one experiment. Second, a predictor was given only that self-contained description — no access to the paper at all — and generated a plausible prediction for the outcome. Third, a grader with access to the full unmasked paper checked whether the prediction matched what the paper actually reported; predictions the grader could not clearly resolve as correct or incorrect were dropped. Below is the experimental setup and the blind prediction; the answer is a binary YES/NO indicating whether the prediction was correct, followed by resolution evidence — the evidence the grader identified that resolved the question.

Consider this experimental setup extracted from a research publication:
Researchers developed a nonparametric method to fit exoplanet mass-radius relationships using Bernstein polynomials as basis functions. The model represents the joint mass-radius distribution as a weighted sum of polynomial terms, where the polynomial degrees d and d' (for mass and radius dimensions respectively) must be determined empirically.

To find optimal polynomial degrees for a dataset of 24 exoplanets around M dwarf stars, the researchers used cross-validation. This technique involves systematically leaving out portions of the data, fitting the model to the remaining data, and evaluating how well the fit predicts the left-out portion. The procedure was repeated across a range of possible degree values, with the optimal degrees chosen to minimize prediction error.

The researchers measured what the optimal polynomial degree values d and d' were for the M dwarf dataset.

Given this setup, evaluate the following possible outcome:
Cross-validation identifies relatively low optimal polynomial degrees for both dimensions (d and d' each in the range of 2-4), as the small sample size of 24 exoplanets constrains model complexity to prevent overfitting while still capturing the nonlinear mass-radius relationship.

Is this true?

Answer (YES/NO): NO